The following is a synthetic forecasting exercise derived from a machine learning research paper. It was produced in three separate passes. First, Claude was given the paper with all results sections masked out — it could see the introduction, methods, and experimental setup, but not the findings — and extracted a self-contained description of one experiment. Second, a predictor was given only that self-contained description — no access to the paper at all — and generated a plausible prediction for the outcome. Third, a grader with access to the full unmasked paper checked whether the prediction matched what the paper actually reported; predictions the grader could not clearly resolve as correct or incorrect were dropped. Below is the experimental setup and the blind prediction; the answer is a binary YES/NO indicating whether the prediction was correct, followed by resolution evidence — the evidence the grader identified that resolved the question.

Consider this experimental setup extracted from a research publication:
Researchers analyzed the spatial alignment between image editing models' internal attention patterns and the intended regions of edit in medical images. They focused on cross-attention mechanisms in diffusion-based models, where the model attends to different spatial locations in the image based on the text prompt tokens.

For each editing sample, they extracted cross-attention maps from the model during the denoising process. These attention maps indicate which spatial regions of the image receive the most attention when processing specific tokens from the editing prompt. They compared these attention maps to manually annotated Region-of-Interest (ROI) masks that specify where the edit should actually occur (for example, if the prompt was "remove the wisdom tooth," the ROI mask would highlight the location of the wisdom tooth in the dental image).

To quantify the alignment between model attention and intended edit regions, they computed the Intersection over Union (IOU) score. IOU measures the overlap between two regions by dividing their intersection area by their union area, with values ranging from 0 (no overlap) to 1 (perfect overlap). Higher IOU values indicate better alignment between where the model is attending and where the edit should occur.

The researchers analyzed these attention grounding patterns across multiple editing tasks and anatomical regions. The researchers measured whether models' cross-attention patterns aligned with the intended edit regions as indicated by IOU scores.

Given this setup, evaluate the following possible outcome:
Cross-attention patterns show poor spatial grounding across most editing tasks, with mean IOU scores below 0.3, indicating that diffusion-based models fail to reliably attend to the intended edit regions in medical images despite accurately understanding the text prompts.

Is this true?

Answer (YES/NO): NO